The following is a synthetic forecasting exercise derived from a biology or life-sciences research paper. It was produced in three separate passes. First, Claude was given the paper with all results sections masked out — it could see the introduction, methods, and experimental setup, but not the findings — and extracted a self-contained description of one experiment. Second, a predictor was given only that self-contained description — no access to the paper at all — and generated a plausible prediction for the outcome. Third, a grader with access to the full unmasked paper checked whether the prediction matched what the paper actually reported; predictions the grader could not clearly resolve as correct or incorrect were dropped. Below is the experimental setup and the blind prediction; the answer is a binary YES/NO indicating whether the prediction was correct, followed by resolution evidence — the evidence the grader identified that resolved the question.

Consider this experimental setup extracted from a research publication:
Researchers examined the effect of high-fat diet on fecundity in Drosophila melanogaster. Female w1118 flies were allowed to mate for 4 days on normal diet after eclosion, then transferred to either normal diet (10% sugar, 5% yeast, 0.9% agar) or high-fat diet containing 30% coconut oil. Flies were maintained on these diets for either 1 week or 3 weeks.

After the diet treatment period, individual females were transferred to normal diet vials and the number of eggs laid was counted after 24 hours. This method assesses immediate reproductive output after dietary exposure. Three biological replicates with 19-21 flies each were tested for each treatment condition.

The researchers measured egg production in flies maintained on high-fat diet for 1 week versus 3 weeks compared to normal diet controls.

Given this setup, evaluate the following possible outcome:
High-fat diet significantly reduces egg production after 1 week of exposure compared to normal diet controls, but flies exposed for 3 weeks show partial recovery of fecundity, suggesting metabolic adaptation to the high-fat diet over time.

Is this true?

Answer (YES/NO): NO